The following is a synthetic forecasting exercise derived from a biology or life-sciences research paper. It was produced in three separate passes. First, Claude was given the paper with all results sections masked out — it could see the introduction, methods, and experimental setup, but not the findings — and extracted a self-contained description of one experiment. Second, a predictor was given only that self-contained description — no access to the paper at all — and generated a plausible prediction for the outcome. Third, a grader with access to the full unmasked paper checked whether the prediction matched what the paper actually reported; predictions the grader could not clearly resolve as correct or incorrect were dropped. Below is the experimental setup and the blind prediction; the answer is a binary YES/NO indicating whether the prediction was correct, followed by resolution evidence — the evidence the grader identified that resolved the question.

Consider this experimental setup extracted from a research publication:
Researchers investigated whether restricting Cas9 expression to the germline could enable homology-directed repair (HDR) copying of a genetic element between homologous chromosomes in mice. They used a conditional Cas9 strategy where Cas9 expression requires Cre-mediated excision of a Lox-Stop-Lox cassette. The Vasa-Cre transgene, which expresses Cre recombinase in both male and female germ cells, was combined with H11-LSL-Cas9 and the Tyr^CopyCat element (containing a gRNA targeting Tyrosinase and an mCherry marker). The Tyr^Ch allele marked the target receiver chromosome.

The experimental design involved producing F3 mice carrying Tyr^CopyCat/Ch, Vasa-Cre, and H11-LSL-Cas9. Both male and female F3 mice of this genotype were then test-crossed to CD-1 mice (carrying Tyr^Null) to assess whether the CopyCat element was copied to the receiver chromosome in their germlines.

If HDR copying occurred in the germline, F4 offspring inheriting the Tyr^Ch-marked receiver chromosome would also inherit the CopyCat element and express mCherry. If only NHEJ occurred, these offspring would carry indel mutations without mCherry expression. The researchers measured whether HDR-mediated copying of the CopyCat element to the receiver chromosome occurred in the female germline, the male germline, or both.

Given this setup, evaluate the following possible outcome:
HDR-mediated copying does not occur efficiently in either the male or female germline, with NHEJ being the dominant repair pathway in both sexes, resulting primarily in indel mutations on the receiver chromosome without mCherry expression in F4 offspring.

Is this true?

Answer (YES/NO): NO